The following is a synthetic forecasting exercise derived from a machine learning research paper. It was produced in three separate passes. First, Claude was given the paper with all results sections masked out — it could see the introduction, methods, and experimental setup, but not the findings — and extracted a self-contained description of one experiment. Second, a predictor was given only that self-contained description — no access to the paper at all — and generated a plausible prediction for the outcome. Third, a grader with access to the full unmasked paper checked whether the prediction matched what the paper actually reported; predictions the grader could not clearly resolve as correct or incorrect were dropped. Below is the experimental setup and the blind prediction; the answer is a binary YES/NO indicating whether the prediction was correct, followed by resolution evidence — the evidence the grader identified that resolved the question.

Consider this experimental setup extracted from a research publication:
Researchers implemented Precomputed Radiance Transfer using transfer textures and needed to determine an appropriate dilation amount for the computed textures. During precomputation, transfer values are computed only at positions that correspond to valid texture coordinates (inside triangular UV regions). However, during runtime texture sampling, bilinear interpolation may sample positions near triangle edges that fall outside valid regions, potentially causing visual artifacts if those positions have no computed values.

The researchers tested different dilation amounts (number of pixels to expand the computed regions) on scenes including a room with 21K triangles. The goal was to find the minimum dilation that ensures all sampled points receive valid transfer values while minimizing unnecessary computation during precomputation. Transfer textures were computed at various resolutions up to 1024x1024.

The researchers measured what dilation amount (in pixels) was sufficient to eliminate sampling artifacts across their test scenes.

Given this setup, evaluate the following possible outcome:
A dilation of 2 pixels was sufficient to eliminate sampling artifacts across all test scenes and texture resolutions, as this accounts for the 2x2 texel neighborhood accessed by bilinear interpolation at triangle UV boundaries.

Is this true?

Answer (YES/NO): NO